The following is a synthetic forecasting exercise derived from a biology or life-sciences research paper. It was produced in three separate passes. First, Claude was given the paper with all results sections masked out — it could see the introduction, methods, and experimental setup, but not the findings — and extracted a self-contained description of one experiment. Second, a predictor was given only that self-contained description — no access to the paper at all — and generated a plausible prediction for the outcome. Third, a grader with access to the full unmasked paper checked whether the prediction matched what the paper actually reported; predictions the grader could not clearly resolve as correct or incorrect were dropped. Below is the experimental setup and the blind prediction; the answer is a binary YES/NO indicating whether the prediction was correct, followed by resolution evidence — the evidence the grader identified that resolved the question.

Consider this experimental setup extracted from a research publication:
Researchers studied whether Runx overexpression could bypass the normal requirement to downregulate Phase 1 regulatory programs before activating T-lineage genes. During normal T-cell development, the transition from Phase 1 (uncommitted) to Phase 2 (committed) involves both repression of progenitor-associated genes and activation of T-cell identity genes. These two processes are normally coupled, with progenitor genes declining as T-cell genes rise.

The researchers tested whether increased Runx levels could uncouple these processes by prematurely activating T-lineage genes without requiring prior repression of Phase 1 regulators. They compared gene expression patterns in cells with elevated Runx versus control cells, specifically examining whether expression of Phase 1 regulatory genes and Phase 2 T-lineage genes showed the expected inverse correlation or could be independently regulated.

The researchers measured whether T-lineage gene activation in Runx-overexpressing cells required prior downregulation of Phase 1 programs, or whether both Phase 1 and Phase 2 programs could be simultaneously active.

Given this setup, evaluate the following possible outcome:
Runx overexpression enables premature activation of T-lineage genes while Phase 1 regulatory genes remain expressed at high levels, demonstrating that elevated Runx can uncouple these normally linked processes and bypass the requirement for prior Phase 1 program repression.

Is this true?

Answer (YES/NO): YES